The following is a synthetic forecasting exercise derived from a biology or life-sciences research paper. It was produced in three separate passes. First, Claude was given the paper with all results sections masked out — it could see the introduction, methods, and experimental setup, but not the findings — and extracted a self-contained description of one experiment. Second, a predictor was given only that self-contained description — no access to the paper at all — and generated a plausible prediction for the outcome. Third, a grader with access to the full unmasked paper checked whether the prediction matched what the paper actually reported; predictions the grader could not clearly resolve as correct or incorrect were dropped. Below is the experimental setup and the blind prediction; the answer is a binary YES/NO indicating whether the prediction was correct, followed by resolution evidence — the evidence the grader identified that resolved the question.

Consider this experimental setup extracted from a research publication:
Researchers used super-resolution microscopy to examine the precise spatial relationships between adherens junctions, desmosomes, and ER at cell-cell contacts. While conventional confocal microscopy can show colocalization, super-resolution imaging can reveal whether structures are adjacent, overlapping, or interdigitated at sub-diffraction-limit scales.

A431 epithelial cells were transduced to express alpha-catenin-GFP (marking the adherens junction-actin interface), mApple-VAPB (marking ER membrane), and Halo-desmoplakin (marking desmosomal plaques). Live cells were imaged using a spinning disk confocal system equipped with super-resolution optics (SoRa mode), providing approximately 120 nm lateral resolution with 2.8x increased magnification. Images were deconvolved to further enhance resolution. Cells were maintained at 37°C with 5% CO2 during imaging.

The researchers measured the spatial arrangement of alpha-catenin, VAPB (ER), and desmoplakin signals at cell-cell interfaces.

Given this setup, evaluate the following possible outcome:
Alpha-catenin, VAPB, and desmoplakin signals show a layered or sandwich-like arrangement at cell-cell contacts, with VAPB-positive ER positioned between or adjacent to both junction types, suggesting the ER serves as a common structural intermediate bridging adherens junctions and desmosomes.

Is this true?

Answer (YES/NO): NO